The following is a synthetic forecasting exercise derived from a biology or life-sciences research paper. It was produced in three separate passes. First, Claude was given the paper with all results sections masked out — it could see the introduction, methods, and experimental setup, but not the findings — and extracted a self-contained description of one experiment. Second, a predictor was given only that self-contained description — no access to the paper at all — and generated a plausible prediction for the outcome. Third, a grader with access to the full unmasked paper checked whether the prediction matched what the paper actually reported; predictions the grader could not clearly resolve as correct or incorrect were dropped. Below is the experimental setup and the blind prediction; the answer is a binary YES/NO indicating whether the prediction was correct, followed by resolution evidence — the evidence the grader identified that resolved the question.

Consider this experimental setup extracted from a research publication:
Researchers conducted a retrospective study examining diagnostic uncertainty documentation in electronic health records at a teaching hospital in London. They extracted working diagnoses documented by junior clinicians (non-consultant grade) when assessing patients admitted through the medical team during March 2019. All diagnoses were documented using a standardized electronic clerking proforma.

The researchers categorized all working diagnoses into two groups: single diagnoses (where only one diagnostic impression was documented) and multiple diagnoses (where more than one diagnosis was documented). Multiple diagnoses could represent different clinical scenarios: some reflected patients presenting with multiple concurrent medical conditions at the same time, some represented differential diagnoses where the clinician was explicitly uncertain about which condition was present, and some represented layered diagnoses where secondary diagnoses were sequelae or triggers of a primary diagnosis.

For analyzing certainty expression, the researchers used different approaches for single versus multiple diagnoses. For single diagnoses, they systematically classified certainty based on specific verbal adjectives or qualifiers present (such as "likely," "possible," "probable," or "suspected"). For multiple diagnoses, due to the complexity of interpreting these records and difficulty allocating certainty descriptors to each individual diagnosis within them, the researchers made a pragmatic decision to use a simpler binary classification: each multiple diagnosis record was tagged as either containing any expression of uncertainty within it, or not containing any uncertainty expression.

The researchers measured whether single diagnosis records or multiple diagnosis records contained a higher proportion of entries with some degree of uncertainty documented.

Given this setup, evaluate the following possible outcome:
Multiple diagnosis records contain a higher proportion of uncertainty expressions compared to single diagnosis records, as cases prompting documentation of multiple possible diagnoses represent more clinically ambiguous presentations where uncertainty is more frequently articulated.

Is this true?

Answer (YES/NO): YES